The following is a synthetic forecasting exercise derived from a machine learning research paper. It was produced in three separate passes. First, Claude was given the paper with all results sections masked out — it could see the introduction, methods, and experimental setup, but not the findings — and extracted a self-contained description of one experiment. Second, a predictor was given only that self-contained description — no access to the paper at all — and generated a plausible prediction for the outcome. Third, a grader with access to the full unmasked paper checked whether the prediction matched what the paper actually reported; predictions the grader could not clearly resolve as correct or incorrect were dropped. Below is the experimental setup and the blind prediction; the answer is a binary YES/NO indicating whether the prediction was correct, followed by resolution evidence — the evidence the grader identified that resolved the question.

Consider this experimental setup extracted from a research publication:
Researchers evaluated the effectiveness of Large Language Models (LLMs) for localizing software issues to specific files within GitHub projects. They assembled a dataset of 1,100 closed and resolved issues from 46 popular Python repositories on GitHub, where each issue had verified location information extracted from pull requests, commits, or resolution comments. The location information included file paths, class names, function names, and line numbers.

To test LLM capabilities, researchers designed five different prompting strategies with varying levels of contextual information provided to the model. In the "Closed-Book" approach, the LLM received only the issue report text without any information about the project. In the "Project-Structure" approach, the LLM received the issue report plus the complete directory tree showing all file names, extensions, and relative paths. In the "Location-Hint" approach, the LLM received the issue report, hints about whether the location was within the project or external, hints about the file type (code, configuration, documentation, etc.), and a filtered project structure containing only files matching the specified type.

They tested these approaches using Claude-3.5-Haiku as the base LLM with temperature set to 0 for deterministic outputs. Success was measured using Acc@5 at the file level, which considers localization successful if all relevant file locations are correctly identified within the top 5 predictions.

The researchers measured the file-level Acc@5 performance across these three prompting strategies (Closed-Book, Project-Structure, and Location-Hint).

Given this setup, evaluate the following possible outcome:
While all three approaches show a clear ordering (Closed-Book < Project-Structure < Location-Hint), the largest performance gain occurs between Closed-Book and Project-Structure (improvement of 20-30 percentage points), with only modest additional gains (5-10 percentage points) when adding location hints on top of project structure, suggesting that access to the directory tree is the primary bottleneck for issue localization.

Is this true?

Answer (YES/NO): NO